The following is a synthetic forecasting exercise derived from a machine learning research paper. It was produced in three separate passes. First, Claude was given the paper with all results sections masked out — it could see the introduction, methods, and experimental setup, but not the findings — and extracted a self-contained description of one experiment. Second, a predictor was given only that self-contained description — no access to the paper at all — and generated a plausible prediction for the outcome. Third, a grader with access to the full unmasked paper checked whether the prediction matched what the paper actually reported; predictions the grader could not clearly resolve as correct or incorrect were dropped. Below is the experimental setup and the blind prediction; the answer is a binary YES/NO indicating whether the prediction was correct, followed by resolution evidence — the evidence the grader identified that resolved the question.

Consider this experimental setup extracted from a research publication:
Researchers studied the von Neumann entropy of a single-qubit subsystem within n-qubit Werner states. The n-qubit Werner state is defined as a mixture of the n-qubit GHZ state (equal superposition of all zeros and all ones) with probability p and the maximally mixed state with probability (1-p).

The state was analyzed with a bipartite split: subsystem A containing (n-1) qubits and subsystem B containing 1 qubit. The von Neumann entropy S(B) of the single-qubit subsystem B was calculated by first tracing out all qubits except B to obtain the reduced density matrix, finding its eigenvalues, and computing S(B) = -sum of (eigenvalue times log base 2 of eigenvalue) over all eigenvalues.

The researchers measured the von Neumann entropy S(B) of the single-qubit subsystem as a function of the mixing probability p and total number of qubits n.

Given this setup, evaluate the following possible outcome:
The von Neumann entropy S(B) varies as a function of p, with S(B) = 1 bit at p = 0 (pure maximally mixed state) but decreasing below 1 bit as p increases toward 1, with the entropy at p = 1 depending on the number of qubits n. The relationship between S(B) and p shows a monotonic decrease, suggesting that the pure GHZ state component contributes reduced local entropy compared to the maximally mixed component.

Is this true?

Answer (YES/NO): NO